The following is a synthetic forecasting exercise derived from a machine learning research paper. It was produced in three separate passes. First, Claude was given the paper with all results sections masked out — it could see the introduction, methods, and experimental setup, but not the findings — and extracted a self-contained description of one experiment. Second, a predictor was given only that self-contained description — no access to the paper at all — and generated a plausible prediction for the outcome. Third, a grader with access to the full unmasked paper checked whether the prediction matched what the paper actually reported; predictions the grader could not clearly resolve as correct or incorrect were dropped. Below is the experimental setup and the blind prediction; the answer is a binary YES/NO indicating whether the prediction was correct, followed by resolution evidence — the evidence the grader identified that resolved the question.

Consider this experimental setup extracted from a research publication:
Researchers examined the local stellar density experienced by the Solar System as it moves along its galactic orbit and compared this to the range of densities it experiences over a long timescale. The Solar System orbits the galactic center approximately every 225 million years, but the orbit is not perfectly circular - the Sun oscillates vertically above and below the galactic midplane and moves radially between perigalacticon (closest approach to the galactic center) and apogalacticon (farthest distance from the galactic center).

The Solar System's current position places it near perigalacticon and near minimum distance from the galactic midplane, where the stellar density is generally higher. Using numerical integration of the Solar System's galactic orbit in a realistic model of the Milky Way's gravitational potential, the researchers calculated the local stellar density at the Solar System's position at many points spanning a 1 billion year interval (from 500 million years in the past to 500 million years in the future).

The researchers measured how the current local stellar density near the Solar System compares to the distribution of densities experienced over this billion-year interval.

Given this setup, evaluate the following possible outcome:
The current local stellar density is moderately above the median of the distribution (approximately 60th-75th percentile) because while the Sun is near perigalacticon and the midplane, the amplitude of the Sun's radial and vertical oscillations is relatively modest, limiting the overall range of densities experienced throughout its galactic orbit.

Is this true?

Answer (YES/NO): NO